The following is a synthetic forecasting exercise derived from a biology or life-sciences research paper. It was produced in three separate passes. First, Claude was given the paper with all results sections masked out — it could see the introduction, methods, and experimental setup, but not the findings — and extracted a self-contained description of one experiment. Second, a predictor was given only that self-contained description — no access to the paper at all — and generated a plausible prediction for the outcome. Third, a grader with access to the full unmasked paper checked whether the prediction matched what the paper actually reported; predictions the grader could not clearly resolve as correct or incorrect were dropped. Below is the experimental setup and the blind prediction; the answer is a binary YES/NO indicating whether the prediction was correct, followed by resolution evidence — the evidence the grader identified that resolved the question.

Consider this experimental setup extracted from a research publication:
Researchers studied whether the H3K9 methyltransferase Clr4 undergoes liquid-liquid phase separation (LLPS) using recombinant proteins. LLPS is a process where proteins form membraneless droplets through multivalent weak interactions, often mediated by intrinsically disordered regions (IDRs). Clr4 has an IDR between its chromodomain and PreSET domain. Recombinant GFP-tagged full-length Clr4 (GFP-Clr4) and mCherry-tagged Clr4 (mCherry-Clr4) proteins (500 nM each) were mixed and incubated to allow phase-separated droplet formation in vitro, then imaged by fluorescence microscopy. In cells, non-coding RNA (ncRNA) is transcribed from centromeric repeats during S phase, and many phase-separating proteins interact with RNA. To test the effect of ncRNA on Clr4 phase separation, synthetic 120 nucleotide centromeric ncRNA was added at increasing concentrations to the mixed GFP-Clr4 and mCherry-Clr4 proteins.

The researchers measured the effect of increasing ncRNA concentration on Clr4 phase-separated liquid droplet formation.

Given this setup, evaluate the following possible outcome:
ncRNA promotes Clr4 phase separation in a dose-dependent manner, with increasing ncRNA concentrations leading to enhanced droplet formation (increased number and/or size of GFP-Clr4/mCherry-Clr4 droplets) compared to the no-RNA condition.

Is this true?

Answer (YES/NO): NO